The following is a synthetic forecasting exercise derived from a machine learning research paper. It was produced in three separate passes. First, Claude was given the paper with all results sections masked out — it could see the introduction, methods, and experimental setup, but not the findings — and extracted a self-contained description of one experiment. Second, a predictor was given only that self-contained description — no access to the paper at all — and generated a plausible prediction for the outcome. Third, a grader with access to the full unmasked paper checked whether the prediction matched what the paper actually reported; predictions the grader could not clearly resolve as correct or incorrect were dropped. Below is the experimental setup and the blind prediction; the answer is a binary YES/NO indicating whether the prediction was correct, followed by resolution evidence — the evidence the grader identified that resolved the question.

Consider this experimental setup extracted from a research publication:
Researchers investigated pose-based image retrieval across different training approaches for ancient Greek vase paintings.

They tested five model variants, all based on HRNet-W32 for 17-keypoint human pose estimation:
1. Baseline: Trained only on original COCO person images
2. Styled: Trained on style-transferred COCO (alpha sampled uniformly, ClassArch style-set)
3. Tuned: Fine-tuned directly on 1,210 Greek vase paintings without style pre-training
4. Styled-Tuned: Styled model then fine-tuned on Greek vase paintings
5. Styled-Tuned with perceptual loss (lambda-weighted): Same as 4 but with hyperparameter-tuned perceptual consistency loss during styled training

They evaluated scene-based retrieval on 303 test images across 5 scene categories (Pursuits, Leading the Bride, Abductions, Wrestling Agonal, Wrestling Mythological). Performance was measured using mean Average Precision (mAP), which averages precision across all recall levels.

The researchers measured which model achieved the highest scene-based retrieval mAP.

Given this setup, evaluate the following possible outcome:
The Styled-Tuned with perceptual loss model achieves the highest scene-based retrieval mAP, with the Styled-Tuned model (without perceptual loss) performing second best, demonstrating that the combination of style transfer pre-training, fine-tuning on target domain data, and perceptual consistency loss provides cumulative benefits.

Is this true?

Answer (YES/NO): NO